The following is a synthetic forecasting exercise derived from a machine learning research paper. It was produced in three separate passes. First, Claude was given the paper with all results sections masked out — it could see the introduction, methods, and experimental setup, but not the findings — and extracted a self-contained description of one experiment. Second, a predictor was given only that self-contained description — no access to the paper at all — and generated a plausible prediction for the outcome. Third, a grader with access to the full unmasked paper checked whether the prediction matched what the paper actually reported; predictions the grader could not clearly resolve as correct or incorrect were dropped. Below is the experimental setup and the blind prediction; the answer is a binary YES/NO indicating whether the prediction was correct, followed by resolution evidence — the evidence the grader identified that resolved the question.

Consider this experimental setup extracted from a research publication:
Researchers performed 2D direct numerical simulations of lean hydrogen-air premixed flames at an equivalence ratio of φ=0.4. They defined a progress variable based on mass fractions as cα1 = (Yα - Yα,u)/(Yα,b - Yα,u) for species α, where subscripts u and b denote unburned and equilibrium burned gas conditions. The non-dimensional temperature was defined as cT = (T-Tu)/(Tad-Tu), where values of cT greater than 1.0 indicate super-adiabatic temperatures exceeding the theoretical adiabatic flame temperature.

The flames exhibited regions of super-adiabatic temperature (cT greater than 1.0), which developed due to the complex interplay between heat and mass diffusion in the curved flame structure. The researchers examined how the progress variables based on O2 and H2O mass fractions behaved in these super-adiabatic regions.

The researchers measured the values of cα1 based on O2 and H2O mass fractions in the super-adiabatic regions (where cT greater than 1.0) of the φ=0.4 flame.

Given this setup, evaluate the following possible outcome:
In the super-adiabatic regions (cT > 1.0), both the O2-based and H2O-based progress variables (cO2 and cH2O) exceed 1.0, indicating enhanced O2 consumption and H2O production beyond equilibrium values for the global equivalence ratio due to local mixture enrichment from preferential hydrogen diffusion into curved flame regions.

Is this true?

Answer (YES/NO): YES